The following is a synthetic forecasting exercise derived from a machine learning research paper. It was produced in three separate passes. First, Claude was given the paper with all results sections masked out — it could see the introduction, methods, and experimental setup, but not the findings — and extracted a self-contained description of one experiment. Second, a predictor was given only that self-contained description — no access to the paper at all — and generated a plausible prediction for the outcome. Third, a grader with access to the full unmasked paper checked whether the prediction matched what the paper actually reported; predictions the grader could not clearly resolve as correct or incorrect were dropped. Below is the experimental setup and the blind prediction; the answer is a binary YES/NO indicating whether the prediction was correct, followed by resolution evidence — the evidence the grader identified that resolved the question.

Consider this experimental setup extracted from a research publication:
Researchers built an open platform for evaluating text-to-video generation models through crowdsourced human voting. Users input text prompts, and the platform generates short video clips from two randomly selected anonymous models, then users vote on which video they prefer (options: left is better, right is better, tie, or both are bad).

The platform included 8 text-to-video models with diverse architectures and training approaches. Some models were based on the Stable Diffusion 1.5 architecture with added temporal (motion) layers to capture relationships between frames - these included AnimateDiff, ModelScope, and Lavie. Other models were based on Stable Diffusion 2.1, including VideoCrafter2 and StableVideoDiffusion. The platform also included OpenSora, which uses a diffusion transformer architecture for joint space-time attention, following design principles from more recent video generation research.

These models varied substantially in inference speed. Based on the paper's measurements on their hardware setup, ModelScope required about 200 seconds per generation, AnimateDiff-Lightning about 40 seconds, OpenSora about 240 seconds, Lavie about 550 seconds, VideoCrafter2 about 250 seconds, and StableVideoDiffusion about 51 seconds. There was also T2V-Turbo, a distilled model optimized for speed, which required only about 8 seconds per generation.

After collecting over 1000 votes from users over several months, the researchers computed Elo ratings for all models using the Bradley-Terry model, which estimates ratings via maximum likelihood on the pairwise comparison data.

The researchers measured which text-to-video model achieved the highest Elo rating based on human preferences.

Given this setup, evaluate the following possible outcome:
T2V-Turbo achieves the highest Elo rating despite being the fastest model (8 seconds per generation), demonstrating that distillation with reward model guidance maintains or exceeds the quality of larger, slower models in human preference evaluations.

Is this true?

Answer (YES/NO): YES